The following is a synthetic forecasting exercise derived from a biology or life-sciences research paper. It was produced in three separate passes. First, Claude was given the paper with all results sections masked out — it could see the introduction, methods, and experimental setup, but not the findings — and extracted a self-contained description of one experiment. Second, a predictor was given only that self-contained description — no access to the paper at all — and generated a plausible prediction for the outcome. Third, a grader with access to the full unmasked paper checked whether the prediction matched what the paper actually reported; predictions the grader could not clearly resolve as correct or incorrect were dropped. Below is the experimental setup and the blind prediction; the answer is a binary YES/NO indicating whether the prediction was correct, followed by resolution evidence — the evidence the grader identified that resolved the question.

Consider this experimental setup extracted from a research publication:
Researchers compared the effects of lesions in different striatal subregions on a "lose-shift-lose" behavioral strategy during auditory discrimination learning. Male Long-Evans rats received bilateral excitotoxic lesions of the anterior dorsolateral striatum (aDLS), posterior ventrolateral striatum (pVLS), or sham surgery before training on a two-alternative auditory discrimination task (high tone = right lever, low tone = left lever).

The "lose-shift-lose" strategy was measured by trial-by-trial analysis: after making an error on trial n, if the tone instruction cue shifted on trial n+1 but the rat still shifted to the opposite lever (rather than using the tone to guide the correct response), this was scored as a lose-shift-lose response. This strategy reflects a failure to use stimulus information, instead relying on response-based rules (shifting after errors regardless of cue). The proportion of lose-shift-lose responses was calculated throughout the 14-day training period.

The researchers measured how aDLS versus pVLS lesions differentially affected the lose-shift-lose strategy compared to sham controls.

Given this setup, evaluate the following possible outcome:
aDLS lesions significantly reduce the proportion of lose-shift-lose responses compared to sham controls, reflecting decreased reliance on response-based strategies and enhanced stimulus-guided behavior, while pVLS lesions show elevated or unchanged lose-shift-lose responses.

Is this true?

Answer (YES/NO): NO